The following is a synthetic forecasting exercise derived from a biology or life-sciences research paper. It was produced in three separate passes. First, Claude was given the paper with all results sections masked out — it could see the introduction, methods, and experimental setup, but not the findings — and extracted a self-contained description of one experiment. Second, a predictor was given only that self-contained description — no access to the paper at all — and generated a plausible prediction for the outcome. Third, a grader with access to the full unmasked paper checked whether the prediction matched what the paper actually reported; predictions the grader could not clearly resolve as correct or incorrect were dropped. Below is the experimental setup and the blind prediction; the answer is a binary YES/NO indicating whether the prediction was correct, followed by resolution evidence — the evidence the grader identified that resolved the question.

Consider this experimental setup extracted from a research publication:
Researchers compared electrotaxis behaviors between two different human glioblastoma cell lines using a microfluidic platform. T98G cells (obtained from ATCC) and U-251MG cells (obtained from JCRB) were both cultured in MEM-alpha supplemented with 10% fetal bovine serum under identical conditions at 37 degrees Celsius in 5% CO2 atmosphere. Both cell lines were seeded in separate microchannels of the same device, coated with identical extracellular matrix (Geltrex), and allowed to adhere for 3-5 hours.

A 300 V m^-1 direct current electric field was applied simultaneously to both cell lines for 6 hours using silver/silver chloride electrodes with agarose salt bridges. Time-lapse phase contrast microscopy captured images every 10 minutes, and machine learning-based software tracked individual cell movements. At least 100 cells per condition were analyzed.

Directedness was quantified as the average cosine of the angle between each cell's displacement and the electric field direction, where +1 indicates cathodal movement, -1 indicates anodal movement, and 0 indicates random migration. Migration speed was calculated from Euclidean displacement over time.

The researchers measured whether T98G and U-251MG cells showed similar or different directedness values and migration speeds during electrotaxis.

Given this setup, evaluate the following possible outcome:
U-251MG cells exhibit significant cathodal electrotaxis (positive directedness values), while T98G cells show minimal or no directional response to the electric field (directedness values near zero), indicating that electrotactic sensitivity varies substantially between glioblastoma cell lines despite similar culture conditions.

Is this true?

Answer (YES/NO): NO